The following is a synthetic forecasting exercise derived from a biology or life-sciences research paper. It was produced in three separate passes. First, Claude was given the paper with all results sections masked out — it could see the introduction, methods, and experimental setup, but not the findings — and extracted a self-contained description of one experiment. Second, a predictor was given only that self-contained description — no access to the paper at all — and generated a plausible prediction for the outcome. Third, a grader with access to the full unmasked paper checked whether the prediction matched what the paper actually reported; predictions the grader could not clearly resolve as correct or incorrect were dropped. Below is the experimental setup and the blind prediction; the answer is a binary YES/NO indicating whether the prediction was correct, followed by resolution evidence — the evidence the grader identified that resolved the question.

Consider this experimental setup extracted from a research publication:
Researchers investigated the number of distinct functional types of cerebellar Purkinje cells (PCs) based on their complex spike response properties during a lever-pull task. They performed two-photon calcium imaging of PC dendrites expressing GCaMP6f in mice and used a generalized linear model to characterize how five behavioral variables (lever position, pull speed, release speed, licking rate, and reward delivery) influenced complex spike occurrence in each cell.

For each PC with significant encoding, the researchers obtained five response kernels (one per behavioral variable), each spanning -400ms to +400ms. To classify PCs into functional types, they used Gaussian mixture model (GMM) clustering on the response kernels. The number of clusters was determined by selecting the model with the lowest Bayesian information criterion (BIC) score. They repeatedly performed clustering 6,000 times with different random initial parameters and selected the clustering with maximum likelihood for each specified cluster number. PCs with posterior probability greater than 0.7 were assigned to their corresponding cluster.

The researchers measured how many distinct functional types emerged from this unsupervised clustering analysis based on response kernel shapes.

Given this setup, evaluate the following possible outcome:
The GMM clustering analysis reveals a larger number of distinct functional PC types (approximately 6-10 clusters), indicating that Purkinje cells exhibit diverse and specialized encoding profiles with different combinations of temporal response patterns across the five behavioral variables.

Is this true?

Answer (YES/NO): YES